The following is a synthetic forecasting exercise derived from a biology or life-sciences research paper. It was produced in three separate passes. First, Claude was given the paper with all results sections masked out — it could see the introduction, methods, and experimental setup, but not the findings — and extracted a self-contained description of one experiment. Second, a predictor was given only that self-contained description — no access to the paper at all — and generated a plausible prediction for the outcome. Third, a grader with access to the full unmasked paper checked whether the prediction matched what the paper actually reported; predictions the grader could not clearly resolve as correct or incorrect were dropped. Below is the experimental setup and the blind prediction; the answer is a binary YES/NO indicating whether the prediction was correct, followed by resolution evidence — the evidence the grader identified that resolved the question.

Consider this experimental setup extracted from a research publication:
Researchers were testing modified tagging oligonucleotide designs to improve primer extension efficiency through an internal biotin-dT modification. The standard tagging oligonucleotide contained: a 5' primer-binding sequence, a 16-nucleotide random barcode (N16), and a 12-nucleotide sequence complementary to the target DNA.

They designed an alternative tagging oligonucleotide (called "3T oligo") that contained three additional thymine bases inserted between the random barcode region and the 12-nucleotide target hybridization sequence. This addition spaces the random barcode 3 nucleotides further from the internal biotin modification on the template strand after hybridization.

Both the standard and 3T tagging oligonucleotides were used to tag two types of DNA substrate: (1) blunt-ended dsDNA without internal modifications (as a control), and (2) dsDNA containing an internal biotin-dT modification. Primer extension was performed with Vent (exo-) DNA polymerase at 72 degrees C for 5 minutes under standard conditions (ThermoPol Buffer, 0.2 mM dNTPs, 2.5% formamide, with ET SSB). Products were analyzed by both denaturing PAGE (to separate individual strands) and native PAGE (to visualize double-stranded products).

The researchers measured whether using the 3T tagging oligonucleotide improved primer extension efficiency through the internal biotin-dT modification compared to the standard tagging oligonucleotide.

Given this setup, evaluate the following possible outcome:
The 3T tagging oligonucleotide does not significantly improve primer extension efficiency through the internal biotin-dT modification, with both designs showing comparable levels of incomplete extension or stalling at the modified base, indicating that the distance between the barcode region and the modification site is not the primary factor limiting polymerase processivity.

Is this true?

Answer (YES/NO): YES